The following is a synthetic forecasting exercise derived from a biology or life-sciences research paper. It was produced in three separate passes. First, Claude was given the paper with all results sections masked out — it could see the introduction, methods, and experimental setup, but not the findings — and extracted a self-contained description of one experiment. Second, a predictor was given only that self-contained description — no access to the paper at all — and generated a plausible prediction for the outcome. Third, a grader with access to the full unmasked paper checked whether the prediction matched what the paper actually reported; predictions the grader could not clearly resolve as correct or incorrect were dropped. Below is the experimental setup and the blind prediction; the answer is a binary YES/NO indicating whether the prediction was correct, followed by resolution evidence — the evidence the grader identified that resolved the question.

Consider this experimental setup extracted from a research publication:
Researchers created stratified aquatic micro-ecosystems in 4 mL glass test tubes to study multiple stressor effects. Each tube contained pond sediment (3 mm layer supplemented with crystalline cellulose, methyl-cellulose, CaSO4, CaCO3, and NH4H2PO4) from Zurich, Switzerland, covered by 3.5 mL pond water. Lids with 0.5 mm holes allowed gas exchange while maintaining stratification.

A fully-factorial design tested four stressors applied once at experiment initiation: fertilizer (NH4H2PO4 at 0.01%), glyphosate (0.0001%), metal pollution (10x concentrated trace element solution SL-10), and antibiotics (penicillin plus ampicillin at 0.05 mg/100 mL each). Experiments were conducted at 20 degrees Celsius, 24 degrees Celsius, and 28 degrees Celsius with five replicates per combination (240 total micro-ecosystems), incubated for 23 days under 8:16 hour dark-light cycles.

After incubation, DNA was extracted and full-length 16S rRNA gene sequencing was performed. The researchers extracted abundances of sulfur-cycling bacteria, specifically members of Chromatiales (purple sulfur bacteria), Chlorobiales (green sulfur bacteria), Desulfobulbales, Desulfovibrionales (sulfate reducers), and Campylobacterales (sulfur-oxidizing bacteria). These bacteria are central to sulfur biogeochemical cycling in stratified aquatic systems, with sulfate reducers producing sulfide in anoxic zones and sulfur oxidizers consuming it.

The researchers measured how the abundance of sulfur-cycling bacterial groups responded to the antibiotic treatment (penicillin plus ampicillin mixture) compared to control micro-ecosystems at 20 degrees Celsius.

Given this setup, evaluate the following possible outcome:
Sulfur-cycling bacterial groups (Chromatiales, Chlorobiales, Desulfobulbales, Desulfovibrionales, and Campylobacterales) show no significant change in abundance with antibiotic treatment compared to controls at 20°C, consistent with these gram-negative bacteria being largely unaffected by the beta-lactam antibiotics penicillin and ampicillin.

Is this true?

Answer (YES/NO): NO